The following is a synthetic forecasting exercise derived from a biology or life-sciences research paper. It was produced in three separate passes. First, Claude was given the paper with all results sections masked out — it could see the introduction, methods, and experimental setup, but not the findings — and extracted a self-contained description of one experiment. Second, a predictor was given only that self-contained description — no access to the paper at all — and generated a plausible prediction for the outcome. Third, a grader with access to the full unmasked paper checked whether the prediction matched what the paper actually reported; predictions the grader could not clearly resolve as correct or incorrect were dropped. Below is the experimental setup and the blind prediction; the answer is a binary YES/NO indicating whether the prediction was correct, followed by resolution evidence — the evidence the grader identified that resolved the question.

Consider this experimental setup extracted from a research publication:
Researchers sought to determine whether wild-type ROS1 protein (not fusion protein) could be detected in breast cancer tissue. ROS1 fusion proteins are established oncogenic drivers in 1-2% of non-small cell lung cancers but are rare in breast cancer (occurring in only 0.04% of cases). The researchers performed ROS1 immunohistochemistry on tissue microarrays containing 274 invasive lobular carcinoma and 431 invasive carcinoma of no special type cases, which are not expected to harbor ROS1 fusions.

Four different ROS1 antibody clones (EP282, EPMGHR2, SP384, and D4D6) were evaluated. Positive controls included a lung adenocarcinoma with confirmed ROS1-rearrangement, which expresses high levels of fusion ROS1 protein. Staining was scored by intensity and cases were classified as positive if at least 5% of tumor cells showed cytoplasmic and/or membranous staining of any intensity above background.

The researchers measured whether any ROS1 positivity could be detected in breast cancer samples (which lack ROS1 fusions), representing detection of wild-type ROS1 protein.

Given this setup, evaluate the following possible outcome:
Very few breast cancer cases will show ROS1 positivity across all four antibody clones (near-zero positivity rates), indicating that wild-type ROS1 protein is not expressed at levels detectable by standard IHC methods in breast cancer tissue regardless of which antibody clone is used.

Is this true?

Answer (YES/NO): NO